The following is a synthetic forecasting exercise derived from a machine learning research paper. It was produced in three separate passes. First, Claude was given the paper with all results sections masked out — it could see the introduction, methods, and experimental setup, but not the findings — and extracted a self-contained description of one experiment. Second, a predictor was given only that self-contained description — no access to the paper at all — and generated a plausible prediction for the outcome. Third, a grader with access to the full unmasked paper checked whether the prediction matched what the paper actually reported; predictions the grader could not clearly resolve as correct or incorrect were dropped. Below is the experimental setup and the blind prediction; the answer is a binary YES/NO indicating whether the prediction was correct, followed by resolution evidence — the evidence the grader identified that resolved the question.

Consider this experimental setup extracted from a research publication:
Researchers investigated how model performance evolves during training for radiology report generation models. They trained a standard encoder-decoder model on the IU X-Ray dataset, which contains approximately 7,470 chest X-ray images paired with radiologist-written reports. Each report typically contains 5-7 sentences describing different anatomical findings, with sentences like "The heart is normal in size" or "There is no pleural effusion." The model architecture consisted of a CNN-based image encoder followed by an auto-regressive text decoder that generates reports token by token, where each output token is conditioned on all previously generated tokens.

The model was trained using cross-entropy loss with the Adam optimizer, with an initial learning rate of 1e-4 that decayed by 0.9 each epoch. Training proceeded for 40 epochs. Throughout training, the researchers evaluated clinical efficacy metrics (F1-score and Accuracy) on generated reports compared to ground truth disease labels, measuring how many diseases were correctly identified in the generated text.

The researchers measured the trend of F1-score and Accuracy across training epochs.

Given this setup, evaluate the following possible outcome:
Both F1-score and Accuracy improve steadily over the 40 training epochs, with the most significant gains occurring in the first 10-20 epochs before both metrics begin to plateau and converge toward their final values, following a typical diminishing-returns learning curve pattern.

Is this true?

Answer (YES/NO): NO